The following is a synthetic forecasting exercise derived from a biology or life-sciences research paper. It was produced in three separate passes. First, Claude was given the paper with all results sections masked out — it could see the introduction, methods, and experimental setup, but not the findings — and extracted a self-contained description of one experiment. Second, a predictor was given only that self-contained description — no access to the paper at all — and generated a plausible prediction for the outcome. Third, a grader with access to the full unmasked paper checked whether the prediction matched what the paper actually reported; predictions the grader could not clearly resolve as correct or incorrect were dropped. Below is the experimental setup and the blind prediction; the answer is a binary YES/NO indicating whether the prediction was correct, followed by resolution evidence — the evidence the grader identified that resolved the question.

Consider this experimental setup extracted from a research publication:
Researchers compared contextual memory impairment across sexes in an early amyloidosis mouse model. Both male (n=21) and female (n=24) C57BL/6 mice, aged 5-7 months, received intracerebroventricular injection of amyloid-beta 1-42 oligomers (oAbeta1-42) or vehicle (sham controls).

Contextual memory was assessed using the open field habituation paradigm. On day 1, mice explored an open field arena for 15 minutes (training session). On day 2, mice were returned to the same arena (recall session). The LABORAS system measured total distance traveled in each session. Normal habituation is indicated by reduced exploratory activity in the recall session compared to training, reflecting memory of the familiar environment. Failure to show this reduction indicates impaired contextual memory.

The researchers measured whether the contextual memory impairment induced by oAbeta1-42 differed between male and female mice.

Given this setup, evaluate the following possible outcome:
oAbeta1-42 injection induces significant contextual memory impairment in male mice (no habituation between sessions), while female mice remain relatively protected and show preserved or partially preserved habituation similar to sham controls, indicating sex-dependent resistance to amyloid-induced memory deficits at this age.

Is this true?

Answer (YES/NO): NO